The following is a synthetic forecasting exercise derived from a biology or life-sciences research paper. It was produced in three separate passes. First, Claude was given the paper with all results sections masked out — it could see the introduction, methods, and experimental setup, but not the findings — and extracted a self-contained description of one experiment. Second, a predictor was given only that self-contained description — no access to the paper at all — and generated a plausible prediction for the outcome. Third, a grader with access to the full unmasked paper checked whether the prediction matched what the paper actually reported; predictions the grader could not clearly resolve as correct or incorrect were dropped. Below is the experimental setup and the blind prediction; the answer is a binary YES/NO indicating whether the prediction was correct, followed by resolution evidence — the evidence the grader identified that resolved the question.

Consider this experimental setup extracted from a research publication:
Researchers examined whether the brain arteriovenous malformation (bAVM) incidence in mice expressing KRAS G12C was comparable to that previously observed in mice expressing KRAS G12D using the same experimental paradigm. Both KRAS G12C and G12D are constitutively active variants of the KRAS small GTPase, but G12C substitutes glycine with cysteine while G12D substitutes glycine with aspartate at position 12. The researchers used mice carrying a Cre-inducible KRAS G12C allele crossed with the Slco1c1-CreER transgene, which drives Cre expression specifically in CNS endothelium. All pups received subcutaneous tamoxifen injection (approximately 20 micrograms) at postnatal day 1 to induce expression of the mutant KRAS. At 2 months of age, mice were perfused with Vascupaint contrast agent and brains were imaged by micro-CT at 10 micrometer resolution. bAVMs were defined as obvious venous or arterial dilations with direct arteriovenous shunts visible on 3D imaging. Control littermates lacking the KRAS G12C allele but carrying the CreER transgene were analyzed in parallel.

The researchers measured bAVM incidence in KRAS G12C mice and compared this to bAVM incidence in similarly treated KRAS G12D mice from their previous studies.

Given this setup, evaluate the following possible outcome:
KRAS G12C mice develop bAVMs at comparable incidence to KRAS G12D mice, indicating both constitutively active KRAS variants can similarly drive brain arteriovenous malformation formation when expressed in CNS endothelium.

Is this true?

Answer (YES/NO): YES